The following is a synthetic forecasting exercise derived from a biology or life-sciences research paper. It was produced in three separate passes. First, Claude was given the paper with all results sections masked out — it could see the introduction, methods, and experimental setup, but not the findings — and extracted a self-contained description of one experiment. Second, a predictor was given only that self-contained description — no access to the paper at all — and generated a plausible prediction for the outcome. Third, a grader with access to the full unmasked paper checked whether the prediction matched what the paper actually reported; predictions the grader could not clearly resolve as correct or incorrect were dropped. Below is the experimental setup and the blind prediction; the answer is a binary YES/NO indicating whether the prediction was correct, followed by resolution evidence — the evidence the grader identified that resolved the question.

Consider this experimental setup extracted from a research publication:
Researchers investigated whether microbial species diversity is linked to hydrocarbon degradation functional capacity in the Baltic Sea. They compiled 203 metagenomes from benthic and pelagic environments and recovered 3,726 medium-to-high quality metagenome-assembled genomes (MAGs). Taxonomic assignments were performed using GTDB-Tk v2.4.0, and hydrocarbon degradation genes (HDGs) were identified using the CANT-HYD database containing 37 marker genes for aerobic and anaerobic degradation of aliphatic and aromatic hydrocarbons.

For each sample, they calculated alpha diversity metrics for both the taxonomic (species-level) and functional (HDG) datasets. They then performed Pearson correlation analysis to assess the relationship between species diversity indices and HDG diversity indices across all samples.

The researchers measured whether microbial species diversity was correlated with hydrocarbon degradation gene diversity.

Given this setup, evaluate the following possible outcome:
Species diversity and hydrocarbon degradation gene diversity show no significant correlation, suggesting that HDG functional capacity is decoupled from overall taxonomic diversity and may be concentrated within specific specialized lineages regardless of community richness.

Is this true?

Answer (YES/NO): NO